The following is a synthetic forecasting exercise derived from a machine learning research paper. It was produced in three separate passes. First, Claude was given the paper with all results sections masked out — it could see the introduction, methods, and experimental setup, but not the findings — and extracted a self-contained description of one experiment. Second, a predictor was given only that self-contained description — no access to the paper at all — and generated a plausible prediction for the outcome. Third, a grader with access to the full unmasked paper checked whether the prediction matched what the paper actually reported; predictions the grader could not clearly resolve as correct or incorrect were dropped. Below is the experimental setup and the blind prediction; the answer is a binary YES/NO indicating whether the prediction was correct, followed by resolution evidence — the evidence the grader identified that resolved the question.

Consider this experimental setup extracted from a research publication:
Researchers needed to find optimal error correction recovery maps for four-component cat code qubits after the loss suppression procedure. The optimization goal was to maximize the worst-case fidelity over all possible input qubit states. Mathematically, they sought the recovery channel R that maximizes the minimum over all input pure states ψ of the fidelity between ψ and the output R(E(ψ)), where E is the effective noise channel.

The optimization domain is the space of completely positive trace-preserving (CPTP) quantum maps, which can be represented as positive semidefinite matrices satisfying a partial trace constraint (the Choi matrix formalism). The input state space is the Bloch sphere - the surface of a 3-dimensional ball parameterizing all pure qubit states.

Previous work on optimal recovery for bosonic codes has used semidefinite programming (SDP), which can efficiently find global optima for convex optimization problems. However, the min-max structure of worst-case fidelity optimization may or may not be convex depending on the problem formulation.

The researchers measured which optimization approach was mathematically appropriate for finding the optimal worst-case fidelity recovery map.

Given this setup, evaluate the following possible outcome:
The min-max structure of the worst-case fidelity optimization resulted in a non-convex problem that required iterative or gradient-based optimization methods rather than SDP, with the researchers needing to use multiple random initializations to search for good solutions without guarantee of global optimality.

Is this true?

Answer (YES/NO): YES